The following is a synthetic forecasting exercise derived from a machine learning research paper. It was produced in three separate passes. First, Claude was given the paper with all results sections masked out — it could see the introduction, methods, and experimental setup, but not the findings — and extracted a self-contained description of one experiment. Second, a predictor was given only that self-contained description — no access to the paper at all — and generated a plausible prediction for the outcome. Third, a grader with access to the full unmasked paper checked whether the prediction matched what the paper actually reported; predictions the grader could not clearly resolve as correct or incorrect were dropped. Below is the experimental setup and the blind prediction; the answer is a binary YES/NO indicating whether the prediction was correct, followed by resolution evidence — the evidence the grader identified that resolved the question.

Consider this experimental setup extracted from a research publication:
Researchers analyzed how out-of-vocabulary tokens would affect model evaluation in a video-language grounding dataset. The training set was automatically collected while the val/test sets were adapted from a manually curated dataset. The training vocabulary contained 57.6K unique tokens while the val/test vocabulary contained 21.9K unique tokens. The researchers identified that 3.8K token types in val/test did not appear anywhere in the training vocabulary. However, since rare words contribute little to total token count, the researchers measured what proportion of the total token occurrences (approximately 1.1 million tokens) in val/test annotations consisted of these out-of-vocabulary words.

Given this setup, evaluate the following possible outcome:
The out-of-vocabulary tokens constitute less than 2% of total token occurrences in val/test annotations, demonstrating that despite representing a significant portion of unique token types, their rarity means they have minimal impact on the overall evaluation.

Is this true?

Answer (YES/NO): YES